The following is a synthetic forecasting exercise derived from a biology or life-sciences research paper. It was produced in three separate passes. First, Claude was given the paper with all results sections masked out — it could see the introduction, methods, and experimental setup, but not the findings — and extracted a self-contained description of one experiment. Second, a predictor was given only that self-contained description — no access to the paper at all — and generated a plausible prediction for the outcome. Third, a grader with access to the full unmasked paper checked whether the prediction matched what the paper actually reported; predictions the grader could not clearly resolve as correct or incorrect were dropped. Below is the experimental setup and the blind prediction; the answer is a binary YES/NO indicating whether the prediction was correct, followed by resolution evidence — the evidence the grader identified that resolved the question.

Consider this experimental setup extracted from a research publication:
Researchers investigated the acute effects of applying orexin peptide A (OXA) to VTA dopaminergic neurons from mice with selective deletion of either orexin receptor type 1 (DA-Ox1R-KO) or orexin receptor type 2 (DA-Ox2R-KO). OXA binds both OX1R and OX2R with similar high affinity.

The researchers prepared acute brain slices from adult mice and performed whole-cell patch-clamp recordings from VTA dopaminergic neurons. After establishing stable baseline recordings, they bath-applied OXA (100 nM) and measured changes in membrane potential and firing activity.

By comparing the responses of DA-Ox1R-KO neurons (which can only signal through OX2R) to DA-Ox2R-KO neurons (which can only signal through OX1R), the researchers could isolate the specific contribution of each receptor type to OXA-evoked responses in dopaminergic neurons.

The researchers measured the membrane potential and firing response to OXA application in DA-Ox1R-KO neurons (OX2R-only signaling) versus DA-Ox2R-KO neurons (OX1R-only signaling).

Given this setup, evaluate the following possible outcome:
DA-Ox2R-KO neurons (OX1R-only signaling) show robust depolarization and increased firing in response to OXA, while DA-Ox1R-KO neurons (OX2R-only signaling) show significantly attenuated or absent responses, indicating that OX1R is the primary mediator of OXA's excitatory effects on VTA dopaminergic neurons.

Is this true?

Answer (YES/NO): YES